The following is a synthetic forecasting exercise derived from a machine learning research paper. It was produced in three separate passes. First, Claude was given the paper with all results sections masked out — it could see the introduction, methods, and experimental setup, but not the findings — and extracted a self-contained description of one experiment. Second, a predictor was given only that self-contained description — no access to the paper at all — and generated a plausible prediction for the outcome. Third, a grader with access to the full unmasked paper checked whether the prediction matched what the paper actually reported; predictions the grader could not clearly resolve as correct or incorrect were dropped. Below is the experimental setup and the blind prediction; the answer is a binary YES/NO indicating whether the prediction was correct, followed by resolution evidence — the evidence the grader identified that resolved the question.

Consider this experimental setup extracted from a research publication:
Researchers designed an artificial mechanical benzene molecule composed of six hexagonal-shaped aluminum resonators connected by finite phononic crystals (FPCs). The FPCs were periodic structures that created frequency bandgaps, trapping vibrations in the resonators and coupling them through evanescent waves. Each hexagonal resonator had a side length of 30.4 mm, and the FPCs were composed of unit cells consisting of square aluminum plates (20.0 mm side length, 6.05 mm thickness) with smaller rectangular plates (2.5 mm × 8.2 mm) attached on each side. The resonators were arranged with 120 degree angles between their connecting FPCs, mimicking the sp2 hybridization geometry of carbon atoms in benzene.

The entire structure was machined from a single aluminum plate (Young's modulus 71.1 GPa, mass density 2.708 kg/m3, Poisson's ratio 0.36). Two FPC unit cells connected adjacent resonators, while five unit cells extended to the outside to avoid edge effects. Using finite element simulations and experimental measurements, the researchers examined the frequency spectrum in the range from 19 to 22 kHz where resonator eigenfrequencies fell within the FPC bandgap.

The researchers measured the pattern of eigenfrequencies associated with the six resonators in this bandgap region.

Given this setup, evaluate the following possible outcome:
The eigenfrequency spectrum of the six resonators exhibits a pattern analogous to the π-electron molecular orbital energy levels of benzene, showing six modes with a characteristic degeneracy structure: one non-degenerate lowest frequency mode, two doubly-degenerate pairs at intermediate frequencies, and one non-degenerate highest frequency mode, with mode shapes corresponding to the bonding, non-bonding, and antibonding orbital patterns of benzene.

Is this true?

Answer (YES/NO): YES